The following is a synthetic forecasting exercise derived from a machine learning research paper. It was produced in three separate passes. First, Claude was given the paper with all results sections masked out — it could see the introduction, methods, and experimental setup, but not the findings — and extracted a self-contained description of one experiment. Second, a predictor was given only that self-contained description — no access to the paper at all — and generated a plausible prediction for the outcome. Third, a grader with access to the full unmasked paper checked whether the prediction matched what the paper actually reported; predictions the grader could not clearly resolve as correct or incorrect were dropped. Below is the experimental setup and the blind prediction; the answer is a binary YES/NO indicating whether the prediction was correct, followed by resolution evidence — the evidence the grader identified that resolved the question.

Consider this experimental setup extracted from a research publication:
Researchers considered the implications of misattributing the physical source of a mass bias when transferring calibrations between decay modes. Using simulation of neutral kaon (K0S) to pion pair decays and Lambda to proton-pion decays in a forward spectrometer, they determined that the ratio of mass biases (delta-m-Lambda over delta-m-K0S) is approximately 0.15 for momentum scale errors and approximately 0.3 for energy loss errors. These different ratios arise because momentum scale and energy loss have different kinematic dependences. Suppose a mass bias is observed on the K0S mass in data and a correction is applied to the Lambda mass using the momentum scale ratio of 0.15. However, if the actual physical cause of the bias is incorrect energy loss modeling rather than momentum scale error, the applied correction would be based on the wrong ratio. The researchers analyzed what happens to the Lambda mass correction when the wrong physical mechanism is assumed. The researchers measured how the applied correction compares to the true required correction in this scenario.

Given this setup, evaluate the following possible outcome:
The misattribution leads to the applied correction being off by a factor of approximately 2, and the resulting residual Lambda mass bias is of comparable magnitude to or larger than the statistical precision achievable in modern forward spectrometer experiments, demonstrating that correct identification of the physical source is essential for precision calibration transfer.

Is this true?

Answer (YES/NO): NO